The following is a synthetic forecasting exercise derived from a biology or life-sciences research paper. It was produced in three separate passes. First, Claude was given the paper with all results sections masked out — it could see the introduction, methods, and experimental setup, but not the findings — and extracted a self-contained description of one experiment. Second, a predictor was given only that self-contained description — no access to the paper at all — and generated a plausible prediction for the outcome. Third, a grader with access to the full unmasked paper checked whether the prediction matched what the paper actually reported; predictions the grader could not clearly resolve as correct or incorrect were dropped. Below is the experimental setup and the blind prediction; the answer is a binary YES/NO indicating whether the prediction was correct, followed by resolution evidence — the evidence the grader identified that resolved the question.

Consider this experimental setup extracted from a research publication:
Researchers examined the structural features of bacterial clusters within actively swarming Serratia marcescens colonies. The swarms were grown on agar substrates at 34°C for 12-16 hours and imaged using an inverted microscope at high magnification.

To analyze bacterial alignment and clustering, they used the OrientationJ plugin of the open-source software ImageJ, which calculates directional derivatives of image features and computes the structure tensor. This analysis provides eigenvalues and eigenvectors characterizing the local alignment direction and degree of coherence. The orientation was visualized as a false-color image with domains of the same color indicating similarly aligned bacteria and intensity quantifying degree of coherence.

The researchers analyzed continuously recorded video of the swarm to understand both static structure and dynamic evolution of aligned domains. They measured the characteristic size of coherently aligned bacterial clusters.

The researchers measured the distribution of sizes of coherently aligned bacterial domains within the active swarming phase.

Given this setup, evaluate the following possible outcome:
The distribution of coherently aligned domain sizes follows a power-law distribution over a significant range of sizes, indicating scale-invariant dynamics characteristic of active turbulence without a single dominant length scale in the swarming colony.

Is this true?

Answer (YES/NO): NO